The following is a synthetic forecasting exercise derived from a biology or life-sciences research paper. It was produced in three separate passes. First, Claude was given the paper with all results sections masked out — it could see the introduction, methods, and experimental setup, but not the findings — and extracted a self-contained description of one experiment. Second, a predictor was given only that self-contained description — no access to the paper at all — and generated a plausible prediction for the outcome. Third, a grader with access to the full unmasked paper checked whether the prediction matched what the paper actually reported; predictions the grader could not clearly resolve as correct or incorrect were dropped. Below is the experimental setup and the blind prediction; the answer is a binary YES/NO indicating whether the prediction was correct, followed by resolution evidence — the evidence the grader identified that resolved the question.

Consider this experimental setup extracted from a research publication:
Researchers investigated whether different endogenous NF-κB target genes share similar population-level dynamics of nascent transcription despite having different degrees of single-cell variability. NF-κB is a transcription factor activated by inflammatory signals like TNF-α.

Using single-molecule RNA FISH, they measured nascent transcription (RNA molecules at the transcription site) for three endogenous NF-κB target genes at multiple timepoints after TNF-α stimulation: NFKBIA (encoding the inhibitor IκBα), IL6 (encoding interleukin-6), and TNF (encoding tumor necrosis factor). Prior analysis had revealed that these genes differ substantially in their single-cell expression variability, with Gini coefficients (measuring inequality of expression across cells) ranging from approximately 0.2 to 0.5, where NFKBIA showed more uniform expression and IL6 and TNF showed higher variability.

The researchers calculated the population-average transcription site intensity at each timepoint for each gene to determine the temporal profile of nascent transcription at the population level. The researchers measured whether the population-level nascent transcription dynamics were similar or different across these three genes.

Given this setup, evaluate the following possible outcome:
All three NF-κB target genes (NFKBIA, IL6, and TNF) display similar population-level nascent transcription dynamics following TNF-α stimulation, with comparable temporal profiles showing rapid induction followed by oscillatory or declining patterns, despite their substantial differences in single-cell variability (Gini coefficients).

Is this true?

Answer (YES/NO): YES